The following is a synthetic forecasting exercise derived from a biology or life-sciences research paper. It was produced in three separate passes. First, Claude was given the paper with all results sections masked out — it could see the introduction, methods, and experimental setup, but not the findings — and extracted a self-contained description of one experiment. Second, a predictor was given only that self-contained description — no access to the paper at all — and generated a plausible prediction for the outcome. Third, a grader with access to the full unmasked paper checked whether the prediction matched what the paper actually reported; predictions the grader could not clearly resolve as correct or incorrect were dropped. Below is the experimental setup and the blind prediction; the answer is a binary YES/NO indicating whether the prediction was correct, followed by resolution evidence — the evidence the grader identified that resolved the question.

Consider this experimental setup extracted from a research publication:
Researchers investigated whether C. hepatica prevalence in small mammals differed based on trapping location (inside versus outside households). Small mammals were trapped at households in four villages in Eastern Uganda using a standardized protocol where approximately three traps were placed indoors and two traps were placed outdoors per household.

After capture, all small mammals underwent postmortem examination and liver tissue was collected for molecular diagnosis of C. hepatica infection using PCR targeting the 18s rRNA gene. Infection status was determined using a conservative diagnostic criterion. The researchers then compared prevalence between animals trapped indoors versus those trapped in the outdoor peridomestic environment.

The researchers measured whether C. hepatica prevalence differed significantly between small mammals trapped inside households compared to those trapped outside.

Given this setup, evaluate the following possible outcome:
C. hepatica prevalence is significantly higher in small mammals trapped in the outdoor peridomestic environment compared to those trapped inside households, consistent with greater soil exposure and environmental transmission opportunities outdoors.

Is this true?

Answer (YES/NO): NO